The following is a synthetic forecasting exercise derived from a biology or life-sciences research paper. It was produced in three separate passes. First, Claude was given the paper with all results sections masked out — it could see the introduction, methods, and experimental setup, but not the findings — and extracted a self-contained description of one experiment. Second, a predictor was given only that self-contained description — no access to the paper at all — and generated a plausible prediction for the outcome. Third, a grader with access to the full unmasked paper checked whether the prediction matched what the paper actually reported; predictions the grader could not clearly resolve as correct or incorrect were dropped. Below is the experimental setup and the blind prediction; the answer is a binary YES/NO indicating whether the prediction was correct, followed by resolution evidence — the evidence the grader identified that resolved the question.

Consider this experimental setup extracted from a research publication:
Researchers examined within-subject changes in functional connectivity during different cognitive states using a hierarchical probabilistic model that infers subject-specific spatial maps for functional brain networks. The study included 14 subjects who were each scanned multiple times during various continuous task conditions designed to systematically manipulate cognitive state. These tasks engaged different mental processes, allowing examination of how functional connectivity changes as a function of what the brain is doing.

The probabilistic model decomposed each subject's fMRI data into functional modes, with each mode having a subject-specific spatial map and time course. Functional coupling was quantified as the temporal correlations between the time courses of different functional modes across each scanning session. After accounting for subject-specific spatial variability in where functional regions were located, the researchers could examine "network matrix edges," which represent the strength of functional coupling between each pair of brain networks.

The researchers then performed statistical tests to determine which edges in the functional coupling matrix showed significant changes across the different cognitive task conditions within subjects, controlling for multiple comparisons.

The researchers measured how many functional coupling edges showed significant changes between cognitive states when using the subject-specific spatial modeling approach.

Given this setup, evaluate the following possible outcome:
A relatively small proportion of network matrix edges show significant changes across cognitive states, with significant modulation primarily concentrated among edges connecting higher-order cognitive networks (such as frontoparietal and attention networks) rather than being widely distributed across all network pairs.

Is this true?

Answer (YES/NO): NO